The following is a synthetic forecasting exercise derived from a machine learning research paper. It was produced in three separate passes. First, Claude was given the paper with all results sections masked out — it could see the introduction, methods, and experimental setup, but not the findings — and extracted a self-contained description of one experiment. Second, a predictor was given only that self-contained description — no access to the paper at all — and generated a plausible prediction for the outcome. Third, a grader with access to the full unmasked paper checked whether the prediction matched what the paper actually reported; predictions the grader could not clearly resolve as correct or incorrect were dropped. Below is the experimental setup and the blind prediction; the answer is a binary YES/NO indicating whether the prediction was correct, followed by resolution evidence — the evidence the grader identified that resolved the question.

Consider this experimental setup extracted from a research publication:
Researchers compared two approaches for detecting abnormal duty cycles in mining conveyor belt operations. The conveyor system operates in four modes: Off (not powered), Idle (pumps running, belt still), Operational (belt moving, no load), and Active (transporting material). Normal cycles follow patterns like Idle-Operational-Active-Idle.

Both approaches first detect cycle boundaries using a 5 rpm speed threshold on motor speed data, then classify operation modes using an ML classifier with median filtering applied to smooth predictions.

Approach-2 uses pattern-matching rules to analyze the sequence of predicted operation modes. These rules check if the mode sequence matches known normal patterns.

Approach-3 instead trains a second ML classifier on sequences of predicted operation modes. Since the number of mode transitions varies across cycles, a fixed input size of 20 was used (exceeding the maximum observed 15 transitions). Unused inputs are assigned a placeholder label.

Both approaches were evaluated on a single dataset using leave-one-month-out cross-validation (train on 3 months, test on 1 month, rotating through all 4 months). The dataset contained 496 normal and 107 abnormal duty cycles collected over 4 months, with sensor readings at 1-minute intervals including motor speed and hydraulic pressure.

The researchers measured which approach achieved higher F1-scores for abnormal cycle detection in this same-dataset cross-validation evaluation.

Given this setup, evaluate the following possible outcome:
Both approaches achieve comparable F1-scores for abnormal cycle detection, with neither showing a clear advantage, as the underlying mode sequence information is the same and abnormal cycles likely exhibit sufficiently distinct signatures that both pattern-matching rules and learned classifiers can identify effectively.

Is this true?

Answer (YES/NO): NO